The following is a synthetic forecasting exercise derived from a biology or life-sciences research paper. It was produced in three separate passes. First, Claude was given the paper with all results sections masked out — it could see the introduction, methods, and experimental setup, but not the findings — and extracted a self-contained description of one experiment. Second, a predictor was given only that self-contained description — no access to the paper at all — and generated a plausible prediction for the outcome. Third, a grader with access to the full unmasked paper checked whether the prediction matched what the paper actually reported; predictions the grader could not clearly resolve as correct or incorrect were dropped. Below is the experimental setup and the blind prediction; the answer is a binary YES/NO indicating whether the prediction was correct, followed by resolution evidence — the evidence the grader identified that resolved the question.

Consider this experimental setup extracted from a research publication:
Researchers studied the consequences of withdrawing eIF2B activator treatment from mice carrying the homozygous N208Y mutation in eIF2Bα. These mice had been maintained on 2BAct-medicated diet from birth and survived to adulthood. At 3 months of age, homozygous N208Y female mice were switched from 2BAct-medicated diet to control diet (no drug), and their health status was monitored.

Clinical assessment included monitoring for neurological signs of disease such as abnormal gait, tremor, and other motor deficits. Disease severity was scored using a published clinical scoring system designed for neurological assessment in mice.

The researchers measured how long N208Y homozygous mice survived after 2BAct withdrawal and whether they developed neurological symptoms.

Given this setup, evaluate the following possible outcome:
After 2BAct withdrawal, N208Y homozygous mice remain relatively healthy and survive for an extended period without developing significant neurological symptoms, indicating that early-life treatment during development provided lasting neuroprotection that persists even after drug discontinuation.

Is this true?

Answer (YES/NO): NO